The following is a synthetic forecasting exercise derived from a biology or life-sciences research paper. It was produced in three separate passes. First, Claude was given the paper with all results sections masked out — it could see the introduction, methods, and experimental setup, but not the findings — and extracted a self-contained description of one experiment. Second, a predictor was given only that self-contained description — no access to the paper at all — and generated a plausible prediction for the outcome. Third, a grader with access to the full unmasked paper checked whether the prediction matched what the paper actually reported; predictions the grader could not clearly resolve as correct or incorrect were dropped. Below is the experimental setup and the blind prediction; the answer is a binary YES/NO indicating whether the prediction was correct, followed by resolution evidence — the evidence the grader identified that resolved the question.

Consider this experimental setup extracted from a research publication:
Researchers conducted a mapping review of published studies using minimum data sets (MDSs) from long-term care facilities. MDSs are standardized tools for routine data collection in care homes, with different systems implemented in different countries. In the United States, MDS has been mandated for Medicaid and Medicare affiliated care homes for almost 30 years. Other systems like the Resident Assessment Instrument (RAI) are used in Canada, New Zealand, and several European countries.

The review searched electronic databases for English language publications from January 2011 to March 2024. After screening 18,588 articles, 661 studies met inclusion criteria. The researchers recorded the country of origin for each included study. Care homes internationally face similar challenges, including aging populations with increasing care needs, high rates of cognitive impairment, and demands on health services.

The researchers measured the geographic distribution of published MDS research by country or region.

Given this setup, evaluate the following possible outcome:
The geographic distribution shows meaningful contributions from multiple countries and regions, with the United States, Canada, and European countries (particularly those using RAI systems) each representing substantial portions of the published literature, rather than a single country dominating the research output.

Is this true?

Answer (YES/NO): NO